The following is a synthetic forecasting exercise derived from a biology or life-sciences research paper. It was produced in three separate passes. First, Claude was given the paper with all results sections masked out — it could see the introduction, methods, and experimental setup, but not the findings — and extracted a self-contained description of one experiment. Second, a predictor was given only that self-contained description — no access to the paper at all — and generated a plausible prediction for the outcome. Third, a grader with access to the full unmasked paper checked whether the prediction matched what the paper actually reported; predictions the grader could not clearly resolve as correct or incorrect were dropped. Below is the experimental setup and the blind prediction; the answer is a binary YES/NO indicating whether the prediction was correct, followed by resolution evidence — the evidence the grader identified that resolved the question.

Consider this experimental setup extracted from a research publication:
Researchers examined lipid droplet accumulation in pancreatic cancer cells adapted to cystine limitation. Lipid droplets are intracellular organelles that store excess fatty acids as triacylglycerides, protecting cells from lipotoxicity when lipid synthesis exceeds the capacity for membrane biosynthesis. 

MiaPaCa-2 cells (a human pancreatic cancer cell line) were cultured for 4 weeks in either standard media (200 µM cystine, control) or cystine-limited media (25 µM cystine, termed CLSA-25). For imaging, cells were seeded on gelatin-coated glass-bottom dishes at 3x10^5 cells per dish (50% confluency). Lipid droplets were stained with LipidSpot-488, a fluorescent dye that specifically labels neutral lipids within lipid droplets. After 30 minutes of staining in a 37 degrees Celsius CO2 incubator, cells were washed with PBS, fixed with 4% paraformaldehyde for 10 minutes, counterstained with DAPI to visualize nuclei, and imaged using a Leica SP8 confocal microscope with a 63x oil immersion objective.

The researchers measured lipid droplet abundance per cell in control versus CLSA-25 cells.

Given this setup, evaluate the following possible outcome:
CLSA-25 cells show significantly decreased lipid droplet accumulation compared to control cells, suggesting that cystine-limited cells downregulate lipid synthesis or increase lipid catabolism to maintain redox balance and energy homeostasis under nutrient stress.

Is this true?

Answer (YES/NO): NO